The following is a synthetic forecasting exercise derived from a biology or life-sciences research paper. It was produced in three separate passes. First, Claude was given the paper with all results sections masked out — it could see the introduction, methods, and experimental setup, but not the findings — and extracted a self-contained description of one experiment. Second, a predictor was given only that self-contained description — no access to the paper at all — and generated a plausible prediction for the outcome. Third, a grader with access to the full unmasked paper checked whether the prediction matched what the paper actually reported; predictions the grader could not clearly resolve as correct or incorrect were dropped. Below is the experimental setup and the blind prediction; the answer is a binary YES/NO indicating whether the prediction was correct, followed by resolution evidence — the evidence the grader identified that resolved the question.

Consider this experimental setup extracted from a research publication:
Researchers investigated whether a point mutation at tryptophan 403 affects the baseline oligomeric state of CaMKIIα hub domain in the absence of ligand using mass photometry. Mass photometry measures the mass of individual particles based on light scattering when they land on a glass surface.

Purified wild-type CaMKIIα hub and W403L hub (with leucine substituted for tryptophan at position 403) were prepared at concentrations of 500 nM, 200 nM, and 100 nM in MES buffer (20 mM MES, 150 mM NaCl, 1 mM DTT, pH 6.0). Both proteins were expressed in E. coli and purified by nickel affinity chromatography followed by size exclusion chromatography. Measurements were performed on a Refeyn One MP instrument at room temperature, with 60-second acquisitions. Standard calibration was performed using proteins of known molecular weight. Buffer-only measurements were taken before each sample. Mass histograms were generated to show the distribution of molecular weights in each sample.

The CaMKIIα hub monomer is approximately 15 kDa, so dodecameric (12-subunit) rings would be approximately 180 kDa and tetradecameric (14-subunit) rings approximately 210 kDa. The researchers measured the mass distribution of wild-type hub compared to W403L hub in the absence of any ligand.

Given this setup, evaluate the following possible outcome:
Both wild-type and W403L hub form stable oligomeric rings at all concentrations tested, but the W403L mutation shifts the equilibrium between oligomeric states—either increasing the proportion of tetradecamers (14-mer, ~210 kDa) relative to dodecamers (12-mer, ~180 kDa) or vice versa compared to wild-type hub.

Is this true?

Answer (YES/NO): NO